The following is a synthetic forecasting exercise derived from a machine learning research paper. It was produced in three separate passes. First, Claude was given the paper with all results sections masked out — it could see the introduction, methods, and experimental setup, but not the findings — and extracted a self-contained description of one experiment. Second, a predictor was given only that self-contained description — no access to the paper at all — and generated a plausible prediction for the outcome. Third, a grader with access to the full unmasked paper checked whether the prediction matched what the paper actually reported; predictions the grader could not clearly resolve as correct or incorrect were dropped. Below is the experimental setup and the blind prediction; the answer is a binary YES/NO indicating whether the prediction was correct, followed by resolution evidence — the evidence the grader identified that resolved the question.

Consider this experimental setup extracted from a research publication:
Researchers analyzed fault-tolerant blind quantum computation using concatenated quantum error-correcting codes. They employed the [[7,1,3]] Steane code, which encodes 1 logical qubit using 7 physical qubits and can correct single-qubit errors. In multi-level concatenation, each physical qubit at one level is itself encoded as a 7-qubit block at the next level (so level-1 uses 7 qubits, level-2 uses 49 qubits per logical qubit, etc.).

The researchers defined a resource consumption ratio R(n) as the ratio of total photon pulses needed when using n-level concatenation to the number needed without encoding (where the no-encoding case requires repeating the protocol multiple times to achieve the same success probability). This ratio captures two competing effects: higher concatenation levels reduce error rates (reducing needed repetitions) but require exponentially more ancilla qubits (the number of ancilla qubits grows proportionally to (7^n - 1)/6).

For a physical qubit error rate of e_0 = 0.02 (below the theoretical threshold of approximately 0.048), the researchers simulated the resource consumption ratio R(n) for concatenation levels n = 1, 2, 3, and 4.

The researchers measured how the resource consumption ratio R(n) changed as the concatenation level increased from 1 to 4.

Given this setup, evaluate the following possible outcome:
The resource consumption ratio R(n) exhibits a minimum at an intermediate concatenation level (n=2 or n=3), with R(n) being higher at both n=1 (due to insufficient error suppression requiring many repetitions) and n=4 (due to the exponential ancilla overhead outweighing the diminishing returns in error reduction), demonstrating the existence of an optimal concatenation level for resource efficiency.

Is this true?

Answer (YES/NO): YES